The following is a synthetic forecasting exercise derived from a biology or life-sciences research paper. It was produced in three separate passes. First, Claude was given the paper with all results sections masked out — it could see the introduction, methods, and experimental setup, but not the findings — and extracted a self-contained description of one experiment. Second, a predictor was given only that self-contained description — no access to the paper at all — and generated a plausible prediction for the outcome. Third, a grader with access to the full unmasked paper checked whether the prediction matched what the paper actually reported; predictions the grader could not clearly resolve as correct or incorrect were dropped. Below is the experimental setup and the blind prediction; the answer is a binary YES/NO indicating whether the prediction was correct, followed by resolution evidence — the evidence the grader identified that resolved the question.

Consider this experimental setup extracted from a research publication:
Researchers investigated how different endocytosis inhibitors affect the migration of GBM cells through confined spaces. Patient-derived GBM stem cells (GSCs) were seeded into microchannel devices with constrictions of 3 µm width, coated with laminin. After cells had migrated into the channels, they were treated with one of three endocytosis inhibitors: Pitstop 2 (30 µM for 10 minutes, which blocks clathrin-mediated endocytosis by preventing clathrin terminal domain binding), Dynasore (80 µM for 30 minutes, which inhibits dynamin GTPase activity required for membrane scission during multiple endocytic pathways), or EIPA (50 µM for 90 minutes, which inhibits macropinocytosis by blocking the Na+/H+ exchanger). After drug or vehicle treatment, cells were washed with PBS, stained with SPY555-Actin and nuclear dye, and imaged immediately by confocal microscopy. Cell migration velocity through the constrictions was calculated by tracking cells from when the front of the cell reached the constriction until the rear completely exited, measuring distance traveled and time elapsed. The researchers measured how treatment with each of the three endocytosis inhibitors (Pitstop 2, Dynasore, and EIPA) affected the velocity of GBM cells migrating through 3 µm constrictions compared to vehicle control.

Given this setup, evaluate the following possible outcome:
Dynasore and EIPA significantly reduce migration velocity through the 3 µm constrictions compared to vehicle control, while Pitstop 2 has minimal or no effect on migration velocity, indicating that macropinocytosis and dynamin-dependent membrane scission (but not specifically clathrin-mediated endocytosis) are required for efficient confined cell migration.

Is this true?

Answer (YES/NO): NO